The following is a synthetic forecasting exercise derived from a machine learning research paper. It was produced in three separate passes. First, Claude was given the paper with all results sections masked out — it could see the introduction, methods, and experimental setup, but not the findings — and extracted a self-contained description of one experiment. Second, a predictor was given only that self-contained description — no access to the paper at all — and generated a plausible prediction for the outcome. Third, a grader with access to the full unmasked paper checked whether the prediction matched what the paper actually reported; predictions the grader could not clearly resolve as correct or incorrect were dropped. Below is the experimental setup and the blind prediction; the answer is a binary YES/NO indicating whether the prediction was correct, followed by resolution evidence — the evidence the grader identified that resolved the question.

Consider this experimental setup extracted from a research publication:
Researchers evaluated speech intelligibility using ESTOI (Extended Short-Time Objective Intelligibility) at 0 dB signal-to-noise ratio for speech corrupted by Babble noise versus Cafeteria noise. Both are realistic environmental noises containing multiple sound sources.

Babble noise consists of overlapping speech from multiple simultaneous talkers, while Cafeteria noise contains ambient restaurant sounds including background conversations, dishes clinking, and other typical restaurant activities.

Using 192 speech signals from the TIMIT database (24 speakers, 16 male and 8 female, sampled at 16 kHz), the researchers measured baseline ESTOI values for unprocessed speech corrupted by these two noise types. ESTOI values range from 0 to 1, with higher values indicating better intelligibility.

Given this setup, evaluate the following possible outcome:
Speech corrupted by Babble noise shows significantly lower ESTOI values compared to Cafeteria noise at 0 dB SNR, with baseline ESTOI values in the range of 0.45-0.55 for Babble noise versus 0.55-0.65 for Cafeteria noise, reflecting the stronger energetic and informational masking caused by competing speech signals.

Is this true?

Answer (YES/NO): NO